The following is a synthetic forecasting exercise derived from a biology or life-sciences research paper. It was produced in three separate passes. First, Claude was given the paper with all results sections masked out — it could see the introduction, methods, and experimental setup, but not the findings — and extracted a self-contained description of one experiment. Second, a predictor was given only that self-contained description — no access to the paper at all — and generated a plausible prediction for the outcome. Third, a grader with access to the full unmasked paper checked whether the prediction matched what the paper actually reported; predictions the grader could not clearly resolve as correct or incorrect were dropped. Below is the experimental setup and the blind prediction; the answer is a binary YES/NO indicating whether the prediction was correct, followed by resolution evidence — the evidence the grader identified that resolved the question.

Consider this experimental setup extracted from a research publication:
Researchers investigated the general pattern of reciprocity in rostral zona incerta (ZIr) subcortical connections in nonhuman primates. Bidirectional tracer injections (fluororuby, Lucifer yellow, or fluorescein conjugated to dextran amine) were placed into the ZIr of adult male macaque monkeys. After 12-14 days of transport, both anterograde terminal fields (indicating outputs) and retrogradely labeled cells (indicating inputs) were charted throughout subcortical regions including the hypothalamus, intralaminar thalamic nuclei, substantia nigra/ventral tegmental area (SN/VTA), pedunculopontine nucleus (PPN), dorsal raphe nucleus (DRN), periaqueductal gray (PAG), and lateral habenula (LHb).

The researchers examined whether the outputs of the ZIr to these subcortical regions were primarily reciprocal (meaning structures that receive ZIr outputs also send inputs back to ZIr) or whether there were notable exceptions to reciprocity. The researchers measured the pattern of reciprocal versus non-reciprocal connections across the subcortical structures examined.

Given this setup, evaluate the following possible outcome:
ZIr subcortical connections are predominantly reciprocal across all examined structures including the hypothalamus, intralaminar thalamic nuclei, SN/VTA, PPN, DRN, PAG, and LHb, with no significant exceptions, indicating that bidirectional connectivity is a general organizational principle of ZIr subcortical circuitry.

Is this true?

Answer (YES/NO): NO